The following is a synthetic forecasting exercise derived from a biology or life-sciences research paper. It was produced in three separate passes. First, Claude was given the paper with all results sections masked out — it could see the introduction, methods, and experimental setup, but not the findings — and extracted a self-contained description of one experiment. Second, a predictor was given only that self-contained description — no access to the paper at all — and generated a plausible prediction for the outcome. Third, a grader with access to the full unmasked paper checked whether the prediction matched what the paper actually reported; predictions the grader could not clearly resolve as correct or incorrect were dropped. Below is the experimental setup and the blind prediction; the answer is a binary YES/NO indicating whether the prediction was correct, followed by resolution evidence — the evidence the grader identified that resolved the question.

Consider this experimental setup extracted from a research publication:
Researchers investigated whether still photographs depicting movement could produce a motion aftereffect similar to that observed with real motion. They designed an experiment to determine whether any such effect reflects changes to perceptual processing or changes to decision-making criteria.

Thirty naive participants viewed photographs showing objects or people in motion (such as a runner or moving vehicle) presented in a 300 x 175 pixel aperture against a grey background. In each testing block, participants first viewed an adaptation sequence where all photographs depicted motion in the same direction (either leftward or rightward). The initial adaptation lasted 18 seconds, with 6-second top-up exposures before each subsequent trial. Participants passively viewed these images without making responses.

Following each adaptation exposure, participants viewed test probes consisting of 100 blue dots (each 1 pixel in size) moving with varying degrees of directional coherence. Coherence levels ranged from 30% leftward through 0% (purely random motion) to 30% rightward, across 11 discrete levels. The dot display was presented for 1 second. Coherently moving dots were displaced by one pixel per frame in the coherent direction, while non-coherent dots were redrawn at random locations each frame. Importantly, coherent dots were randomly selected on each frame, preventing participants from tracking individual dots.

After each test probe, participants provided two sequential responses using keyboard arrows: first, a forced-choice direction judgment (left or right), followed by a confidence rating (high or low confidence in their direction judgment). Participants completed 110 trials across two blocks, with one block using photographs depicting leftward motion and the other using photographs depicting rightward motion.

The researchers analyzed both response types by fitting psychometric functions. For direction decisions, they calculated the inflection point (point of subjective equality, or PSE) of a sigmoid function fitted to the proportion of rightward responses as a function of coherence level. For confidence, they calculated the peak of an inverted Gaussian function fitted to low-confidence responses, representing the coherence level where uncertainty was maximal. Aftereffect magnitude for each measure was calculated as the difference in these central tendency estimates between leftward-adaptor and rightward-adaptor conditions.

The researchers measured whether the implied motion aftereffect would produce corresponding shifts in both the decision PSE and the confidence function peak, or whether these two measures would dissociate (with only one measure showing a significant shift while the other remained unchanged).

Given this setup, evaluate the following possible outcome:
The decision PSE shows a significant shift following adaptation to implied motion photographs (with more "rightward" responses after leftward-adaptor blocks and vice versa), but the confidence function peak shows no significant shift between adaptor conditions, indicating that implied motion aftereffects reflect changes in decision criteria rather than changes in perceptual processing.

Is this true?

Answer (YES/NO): YES